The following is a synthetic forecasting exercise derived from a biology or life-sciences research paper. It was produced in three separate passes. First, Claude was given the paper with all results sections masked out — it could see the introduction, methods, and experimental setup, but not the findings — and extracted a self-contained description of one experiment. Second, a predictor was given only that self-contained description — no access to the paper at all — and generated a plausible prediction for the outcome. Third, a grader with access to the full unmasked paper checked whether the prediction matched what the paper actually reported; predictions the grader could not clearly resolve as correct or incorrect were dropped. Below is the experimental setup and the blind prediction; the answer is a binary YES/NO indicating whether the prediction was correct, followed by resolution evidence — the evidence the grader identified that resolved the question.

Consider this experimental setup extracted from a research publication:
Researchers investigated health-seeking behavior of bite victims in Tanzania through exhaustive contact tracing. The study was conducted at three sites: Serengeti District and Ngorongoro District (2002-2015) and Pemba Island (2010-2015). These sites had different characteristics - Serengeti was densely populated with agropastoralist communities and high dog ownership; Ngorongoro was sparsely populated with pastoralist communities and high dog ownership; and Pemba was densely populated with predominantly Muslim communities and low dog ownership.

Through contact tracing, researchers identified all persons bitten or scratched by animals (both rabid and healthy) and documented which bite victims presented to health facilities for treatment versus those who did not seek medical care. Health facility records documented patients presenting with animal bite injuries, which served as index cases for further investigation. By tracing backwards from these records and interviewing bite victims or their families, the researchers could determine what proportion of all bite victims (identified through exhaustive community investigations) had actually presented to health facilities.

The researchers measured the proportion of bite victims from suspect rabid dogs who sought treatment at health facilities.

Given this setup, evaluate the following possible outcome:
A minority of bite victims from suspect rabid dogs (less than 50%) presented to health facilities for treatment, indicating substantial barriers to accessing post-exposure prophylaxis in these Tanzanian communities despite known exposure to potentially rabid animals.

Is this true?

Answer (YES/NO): NO